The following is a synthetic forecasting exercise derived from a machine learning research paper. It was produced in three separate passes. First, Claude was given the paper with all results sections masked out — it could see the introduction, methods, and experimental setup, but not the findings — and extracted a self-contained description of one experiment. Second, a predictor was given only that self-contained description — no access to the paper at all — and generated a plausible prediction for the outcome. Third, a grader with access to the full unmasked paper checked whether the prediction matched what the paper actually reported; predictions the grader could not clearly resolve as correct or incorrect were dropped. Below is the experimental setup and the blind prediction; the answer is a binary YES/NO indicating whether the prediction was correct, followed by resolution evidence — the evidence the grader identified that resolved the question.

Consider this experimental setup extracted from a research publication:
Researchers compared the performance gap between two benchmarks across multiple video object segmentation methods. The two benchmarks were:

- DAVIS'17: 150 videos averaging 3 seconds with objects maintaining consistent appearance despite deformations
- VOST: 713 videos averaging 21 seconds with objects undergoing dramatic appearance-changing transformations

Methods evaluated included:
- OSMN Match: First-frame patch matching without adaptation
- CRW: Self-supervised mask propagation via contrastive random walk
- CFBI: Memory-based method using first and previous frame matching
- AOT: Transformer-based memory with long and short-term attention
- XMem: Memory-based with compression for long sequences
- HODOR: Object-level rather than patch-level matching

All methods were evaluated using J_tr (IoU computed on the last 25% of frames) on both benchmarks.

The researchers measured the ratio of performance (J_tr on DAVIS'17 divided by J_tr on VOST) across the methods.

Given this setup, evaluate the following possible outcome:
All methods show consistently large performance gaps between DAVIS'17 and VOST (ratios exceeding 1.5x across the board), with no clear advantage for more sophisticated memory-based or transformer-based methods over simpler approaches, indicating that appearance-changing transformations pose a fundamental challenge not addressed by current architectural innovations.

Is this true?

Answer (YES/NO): NO